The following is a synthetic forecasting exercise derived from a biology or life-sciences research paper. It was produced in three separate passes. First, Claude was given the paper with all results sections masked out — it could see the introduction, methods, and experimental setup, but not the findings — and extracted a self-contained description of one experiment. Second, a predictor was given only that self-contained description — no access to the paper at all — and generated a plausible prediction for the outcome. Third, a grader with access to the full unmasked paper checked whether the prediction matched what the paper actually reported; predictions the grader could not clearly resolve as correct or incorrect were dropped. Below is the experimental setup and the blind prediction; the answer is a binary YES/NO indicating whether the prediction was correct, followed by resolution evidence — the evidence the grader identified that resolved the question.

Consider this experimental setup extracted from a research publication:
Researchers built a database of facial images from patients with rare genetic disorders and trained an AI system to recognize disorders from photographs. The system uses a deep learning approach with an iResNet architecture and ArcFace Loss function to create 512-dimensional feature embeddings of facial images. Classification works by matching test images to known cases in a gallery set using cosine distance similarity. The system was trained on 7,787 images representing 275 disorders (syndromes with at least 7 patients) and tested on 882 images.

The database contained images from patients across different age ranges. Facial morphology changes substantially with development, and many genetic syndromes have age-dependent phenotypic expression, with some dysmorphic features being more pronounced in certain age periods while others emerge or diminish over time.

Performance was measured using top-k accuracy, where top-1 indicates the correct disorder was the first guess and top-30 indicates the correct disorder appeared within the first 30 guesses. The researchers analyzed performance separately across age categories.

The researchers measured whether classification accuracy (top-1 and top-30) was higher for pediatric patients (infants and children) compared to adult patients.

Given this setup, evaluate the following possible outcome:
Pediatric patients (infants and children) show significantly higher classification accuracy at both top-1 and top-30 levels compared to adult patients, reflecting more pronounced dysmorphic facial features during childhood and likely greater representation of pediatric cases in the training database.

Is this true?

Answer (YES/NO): NO